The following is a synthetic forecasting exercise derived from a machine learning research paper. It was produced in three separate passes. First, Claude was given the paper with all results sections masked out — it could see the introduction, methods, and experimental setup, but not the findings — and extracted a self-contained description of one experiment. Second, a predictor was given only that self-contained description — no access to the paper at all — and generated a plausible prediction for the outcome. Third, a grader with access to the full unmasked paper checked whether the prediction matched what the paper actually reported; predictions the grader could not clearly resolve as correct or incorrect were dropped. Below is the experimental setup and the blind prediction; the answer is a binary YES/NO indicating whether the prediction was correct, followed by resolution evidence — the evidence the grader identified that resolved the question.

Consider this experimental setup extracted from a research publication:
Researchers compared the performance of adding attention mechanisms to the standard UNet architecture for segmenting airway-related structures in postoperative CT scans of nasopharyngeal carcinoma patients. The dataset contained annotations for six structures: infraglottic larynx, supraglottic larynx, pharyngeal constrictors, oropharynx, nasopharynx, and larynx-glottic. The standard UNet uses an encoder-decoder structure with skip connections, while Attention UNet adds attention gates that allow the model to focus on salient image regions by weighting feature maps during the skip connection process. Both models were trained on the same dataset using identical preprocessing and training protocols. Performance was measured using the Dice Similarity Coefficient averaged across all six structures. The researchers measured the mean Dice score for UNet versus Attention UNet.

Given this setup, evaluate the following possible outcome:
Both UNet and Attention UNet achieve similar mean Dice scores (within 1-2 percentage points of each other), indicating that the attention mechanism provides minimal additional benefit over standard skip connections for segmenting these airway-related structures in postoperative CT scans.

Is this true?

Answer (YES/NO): NO